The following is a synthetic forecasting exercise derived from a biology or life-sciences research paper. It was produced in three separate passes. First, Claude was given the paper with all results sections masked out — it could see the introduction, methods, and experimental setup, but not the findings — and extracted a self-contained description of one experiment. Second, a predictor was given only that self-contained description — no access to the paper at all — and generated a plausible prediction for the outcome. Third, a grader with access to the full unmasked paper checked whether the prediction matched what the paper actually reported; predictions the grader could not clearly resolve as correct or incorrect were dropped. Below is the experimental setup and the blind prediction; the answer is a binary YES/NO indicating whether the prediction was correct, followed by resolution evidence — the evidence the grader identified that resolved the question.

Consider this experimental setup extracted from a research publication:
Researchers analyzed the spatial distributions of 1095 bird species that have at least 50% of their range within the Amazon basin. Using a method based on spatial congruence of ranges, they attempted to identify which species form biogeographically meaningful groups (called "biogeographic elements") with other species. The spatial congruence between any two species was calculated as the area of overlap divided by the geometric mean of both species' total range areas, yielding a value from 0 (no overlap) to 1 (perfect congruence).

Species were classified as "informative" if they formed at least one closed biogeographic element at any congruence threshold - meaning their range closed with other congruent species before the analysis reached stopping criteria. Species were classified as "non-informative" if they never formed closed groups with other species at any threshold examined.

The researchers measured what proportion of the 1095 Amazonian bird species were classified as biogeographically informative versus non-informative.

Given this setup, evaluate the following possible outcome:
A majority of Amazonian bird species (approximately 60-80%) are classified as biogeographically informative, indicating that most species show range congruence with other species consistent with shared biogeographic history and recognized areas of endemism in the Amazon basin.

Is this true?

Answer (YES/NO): NO